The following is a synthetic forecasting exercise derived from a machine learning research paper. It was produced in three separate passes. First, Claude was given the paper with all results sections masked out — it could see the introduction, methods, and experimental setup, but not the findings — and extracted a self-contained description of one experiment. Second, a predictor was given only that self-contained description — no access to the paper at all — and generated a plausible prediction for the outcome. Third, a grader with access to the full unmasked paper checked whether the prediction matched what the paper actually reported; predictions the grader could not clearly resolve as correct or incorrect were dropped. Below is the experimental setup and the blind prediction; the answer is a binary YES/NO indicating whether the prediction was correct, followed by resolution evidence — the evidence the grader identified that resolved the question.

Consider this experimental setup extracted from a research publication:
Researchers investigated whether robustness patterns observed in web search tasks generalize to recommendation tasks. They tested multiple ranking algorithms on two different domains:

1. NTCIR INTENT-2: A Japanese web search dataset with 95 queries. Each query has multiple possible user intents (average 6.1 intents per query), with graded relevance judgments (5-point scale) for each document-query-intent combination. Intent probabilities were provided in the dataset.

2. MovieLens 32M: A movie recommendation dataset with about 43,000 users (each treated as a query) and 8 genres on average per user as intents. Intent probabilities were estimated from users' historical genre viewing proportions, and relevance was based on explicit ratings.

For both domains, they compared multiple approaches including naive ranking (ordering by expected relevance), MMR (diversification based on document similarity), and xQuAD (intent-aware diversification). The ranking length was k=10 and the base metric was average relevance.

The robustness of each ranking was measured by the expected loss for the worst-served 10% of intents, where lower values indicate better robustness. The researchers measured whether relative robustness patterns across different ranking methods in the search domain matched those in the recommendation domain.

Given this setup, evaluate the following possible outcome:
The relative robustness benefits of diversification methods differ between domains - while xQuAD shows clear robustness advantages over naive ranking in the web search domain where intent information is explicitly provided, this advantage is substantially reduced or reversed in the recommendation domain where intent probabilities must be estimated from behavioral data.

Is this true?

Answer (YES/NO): NO